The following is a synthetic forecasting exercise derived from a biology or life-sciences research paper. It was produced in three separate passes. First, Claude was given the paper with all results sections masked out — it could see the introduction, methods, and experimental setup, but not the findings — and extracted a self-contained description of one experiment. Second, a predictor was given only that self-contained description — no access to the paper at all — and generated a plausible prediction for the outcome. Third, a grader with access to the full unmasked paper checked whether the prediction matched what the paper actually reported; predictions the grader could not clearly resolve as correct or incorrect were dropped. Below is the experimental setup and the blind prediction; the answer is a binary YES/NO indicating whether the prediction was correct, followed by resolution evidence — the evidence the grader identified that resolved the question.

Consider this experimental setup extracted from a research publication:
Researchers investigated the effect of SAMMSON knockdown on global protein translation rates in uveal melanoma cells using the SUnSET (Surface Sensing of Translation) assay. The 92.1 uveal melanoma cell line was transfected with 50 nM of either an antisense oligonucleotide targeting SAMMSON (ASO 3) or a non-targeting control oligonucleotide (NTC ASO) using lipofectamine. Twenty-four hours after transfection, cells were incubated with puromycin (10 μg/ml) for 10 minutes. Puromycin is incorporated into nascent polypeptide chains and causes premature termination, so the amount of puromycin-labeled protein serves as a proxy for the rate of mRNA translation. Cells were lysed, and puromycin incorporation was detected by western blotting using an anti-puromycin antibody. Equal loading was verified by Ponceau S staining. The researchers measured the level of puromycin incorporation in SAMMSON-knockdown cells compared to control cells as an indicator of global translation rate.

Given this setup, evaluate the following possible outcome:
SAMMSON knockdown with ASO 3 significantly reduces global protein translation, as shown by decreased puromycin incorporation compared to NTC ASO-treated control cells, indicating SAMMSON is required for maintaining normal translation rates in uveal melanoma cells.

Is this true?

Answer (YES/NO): YES